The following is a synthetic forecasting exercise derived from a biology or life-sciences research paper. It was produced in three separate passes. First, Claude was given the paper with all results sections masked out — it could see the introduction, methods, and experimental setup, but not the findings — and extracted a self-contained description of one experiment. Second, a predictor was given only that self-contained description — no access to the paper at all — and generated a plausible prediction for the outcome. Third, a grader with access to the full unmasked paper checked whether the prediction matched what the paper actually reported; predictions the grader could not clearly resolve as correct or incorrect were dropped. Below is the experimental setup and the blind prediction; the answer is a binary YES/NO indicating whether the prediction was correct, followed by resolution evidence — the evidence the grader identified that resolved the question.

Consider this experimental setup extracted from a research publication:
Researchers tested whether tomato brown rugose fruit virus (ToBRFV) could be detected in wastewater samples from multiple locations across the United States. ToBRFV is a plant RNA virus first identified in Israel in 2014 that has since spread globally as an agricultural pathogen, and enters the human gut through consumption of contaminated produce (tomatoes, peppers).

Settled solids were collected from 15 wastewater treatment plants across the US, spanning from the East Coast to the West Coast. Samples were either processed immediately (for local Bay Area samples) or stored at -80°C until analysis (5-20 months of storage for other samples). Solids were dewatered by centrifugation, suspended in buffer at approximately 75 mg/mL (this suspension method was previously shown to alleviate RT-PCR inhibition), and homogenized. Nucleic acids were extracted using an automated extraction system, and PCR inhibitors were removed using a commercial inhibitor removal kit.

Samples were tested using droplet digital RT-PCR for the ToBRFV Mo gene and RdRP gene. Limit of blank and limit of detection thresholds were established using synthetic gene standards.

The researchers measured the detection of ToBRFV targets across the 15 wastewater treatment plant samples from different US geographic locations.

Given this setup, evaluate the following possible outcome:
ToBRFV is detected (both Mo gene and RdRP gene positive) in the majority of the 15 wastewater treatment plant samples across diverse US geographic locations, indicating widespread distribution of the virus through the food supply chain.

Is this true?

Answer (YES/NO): YES